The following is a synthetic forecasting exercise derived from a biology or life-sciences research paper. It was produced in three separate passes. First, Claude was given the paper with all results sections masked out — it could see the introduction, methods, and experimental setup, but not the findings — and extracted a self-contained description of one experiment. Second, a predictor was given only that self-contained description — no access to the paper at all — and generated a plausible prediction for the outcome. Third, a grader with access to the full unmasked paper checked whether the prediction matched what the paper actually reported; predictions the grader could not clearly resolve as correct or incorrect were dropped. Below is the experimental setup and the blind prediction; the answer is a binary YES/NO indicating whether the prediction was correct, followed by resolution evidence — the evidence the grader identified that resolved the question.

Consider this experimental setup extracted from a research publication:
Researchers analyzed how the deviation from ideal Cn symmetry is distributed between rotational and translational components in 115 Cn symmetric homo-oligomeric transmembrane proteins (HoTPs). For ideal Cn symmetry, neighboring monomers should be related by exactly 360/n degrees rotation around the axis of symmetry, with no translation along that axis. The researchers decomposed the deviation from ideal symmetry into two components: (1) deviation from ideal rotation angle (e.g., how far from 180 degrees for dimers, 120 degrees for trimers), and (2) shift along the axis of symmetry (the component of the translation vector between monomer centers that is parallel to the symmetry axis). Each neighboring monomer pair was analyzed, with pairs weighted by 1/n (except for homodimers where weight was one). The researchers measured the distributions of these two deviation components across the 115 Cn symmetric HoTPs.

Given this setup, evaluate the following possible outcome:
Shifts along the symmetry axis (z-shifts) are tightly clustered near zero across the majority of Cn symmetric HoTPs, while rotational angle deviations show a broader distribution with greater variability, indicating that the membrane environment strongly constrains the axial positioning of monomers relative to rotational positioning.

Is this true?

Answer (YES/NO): NO